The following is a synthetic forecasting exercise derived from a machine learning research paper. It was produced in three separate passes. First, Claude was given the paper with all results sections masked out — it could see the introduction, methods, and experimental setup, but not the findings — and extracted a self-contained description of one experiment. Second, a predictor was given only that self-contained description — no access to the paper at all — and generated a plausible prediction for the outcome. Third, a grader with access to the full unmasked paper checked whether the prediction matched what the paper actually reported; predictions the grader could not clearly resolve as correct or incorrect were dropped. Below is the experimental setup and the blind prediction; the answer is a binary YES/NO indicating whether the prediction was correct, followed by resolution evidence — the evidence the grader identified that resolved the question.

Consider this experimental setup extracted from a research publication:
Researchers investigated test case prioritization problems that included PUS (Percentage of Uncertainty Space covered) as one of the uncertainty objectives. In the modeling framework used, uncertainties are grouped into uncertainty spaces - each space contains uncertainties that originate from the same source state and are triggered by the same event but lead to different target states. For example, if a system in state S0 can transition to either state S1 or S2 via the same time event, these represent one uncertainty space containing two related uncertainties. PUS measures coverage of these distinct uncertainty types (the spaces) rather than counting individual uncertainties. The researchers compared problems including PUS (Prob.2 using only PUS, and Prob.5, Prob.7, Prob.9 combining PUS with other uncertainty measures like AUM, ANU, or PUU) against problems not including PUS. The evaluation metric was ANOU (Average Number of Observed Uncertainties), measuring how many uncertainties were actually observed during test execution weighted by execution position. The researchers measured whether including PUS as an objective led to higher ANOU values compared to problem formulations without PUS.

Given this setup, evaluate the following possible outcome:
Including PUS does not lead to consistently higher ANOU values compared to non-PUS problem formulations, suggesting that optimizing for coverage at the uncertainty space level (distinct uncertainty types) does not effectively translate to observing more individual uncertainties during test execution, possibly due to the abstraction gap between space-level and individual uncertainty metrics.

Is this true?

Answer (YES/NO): YES